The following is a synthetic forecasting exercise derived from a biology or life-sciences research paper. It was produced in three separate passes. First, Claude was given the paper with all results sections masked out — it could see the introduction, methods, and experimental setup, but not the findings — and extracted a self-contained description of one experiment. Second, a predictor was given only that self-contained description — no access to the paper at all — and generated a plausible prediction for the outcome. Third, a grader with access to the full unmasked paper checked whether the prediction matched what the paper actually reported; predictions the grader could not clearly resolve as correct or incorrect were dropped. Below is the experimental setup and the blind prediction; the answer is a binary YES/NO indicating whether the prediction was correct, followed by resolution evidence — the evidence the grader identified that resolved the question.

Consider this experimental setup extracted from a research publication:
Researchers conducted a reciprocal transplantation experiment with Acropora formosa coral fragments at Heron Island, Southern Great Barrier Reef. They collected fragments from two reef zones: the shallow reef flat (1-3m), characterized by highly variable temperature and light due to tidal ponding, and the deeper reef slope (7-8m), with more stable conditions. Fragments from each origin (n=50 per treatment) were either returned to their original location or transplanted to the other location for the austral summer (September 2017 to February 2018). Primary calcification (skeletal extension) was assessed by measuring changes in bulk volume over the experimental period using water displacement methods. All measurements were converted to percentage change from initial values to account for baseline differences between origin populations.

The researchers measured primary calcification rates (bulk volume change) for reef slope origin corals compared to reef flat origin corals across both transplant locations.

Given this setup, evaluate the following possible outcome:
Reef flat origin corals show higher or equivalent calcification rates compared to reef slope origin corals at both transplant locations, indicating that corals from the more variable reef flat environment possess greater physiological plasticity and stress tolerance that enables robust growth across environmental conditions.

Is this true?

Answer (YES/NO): NO